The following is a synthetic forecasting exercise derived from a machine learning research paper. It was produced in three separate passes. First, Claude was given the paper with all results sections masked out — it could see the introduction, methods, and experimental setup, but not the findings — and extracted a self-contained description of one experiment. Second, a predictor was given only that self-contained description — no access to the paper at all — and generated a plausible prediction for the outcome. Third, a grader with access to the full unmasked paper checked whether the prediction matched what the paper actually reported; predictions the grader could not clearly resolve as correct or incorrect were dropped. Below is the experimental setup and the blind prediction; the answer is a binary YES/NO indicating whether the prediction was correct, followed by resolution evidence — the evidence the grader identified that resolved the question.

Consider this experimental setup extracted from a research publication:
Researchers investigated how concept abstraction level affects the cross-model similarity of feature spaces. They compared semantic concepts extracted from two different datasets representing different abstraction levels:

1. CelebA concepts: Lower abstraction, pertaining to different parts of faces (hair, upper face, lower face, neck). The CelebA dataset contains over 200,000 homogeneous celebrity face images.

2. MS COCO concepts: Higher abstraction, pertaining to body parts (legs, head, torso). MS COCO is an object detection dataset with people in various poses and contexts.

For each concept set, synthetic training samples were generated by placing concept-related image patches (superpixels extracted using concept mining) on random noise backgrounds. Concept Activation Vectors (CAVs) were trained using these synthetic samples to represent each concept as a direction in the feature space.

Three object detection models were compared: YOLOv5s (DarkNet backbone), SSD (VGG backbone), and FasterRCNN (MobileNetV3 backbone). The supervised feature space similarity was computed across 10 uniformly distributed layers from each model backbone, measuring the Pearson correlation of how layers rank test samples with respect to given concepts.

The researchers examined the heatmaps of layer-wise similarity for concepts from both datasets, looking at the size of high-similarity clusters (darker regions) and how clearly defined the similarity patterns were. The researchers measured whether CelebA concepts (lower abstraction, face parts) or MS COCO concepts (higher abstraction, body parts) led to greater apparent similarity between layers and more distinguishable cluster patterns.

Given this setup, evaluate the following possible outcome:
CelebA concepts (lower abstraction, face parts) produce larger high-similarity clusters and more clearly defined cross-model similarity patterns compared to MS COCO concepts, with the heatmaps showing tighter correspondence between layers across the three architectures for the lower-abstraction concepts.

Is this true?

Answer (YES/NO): YES